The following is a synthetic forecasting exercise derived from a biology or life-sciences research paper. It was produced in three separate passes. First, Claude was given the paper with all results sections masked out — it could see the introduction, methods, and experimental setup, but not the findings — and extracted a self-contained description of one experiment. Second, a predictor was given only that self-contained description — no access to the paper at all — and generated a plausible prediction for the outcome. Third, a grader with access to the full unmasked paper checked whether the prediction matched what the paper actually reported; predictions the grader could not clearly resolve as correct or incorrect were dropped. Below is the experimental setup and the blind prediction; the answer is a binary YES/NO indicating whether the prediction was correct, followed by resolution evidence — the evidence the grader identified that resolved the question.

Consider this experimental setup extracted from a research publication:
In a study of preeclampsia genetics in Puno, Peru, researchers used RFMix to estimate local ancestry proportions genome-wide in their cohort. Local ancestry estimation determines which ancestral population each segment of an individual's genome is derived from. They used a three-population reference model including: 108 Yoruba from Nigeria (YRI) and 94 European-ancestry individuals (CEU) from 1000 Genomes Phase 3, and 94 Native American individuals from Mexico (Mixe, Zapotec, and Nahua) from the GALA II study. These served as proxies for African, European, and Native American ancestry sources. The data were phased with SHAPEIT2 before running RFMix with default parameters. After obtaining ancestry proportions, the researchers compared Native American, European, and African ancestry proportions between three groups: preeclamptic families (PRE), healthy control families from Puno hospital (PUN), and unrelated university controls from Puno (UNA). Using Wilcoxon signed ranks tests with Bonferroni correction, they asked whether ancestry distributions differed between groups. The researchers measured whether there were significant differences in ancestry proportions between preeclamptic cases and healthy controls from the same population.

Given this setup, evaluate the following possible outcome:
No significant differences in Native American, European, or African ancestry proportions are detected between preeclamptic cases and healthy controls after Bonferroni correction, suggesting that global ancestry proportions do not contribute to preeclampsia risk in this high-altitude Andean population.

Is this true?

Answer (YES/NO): NO